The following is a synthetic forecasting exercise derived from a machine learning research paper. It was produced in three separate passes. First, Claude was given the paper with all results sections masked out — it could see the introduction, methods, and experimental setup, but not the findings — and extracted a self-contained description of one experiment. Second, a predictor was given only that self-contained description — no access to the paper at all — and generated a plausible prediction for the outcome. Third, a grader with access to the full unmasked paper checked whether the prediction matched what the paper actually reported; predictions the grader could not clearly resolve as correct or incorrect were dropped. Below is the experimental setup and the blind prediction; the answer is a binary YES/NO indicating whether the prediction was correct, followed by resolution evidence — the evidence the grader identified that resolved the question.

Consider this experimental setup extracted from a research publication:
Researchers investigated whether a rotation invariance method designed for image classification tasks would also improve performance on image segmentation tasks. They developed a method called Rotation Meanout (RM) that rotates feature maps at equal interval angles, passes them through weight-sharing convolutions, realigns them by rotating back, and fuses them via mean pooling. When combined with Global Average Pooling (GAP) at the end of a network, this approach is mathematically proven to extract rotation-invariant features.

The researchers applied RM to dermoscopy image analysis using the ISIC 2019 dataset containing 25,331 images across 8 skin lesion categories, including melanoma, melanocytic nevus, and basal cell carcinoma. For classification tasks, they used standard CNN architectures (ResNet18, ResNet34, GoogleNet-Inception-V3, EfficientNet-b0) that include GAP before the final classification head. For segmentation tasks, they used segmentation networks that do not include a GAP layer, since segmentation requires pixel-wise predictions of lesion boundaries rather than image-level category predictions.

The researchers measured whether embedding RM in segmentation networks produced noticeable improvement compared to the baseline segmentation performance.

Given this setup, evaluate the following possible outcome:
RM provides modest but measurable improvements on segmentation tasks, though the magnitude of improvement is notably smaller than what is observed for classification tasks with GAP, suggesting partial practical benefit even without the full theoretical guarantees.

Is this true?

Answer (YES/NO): NO